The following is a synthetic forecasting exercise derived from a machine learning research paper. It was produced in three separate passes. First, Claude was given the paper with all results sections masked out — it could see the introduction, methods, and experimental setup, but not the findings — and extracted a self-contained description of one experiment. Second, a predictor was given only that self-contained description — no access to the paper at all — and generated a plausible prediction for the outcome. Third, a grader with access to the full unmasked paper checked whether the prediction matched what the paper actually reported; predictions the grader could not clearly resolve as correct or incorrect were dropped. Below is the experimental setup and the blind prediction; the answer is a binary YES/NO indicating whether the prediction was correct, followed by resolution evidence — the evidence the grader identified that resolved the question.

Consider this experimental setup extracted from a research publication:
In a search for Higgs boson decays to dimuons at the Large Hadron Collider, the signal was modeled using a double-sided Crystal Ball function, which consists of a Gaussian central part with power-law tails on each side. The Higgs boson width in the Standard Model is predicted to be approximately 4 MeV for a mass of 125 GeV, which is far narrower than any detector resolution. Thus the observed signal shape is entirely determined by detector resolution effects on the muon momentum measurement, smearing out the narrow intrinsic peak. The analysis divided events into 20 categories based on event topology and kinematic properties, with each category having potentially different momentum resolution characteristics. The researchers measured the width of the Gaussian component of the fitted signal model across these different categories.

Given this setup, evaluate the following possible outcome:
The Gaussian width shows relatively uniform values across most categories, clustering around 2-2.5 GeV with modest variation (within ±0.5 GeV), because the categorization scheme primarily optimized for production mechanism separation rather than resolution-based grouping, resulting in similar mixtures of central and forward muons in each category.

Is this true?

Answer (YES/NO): NO